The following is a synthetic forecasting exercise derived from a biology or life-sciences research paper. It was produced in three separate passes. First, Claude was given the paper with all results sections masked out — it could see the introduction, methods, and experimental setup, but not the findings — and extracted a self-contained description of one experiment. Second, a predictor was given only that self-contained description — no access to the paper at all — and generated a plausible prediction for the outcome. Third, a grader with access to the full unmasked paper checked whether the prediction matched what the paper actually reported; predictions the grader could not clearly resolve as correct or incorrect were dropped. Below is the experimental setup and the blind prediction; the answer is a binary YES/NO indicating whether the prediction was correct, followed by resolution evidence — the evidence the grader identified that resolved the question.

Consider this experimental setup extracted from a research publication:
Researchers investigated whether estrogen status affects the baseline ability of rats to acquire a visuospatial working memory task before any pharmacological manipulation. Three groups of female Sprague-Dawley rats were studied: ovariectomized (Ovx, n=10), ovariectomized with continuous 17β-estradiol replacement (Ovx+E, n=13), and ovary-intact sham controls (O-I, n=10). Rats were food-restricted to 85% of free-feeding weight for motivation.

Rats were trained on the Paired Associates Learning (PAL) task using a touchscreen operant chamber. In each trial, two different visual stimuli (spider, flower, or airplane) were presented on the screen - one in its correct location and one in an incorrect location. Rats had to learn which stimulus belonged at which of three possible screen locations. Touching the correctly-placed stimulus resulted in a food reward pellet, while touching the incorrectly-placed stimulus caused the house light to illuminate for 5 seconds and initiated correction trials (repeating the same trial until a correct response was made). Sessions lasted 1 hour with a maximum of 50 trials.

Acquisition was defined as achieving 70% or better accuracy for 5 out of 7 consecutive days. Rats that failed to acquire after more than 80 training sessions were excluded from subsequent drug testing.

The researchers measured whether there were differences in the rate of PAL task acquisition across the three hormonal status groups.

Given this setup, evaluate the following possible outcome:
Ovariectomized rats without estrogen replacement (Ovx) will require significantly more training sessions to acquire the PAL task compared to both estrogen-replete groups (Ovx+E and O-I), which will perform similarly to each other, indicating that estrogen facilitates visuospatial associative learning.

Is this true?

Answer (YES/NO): NO